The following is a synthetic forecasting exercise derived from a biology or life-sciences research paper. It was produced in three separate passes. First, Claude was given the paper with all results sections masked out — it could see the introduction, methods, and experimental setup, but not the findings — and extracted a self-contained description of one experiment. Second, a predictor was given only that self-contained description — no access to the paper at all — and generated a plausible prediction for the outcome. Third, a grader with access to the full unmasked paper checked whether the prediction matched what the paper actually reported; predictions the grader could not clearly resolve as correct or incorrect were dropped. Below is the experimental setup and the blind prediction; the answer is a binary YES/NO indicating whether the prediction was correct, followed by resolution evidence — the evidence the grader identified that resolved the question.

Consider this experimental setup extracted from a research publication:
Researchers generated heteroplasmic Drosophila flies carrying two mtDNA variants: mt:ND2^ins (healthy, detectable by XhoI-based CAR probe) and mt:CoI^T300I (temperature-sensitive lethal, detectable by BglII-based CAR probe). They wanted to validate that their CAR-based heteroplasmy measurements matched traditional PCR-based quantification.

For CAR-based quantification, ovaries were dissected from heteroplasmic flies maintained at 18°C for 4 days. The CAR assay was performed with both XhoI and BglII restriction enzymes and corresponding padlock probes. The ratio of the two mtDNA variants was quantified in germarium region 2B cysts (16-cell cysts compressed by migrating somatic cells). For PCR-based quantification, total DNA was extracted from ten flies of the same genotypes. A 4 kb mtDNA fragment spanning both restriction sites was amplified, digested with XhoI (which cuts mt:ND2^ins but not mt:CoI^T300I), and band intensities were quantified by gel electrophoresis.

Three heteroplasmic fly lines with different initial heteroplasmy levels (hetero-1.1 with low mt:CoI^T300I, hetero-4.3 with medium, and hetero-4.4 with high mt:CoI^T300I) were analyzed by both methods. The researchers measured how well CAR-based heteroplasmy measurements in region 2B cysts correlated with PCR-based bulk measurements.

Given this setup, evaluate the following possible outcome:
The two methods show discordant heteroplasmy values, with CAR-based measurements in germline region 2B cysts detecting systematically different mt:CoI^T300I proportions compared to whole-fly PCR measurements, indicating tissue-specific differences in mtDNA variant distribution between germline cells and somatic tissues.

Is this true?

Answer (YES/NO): NO